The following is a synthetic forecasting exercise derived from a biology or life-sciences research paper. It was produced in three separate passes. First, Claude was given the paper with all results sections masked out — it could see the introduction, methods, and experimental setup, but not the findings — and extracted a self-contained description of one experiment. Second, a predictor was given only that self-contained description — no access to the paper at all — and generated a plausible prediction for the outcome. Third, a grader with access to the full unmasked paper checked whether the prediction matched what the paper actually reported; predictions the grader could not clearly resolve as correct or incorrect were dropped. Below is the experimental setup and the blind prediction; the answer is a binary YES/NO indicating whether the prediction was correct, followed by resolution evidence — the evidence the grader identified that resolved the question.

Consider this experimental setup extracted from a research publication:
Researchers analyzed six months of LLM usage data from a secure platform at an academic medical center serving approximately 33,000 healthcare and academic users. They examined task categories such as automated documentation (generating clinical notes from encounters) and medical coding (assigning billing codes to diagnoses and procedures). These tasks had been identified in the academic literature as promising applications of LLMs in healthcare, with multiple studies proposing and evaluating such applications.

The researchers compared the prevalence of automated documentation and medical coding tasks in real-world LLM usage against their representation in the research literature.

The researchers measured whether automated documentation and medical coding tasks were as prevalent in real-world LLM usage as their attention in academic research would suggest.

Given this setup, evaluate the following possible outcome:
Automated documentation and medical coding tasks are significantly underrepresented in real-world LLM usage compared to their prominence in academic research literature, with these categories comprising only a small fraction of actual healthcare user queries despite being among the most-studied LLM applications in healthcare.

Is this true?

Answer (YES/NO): YES